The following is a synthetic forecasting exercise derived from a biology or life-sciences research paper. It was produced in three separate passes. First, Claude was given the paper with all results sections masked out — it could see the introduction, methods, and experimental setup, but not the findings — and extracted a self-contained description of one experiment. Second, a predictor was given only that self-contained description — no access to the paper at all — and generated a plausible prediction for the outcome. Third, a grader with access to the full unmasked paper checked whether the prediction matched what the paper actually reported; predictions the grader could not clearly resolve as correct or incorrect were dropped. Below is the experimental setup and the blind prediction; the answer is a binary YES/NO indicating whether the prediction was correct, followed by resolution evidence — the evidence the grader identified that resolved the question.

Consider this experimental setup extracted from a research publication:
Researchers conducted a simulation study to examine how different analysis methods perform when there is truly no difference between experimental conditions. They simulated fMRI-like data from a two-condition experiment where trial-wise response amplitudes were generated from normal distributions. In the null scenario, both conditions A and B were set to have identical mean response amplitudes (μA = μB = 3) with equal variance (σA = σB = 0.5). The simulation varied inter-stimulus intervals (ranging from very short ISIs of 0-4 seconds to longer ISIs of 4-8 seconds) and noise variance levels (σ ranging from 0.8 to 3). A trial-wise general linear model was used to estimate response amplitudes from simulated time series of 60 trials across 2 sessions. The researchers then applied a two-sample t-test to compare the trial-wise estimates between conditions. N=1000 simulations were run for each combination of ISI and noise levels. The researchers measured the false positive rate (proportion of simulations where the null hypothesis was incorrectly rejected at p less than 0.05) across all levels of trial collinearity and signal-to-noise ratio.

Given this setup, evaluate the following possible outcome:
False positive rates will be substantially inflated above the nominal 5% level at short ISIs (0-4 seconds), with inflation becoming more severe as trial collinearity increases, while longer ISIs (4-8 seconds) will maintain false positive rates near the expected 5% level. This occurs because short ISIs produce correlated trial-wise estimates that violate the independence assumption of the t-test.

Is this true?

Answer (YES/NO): NO